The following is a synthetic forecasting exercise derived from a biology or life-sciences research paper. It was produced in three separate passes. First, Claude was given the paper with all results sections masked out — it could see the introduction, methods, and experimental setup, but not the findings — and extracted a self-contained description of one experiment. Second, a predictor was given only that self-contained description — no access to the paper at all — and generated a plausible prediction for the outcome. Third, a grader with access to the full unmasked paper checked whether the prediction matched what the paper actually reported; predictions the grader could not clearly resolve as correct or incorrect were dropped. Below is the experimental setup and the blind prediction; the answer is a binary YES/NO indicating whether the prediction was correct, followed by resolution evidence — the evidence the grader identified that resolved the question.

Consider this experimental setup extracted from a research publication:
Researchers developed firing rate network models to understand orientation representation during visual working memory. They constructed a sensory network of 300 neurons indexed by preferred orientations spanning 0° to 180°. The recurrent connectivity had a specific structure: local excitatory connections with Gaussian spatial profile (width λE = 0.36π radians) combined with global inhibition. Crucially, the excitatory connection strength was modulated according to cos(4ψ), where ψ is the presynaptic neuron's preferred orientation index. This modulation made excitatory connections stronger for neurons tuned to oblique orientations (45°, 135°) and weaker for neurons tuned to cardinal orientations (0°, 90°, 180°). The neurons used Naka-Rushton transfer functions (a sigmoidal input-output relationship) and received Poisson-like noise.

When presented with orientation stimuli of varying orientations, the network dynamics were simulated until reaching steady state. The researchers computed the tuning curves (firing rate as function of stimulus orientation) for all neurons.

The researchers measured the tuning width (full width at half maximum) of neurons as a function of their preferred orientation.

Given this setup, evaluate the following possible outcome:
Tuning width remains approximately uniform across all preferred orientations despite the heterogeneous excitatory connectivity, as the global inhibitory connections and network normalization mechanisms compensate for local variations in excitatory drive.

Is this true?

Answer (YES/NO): NO